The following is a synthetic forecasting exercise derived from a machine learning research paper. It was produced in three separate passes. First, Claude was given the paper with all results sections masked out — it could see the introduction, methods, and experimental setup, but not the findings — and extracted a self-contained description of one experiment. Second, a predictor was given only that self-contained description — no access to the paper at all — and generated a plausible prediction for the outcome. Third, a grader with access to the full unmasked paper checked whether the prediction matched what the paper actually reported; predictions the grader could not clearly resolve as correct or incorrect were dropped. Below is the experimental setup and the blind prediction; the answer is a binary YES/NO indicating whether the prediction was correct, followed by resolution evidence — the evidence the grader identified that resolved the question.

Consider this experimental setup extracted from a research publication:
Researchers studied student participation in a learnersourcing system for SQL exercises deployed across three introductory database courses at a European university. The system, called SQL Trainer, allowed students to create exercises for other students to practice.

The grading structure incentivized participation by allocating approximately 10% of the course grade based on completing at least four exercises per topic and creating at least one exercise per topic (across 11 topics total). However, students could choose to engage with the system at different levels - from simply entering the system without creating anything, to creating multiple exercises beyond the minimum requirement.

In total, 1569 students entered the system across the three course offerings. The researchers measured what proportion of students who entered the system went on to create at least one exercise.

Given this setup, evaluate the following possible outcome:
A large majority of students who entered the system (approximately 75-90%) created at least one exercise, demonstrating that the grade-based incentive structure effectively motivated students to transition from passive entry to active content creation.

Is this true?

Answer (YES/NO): YES